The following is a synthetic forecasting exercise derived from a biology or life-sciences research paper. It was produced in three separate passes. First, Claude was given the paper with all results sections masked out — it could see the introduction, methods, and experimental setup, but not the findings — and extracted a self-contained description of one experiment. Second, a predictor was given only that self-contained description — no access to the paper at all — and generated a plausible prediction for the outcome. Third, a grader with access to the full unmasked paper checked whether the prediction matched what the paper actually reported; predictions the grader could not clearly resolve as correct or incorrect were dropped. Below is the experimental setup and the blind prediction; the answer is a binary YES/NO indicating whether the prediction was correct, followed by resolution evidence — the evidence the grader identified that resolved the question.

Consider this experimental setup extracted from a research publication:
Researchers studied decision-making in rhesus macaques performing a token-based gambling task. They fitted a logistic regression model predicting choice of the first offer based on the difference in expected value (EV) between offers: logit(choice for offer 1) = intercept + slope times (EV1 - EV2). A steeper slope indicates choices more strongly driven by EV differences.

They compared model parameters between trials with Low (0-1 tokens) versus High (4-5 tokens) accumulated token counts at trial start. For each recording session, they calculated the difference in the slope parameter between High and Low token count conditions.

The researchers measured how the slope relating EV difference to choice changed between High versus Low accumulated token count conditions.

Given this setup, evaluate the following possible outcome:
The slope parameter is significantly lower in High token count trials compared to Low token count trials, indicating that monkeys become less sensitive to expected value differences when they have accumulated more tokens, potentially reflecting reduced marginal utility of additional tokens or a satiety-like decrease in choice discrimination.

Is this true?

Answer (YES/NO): NO